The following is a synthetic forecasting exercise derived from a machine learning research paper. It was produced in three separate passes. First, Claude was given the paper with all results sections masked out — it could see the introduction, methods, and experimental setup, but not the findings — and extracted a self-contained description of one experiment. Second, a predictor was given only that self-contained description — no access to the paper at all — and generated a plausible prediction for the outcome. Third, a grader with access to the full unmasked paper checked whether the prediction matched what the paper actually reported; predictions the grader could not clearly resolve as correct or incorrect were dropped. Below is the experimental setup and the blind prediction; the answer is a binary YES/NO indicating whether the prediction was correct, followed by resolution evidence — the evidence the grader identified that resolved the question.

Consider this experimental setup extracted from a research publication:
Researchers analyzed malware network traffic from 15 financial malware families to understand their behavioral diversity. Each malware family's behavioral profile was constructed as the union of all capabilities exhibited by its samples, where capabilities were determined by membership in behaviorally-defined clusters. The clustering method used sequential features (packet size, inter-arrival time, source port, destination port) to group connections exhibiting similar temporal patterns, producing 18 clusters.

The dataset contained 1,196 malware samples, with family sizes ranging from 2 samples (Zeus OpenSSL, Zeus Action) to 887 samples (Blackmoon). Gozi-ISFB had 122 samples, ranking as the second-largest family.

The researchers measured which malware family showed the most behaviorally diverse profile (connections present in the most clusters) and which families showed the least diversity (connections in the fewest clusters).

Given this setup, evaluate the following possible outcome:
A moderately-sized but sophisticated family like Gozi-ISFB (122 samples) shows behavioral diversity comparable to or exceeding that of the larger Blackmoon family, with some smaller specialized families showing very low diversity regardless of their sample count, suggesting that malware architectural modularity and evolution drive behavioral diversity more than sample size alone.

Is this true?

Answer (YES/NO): YES